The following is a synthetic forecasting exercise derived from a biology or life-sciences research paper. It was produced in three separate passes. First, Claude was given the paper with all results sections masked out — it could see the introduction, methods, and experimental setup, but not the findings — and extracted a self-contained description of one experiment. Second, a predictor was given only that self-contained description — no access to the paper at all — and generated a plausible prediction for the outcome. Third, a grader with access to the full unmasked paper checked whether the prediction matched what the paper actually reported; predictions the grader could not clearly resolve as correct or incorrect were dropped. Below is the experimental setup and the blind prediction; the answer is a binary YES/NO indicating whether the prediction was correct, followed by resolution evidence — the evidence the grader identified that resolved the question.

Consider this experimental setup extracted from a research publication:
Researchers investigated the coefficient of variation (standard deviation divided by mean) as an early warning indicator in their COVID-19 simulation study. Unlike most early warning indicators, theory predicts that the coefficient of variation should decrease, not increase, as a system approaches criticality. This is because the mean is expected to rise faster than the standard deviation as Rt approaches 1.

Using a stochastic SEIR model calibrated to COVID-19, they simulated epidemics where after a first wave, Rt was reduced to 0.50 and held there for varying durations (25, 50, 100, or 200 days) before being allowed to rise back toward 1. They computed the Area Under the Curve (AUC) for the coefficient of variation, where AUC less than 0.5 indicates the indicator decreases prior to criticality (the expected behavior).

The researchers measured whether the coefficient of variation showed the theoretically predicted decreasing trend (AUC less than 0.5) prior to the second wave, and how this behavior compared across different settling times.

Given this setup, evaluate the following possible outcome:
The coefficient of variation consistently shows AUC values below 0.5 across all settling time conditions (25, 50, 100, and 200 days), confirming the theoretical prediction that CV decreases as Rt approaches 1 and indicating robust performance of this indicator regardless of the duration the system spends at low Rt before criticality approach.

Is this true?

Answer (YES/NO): YES